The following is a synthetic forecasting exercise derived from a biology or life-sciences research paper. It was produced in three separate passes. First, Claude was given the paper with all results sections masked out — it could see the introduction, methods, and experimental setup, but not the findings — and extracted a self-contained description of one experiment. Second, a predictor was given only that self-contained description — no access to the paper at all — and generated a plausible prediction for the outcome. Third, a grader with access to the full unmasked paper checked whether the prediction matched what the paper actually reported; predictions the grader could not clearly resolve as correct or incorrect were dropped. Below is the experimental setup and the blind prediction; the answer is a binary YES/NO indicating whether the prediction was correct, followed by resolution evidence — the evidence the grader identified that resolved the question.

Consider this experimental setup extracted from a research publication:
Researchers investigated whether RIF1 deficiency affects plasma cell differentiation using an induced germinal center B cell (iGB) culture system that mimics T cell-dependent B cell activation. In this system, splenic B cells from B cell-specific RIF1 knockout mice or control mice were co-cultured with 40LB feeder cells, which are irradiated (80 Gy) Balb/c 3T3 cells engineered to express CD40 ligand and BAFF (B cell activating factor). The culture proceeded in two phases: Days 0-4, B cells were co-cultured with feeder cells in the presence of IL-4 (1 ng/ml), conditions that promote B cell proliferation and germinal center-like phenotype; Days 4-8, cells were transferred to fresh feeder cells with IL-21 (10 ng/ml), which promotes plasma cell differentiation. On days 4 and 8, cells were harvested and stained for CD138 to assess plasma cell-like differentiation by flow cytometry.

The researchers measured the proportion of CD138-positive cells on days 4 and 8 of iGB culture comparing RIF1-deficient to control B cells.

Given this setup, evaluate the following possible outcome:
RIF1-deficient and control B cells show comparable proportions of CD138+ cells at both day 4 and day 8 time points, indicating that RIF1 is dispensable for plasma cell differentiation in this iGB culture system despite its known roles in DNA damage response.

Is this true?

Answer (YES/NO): NO